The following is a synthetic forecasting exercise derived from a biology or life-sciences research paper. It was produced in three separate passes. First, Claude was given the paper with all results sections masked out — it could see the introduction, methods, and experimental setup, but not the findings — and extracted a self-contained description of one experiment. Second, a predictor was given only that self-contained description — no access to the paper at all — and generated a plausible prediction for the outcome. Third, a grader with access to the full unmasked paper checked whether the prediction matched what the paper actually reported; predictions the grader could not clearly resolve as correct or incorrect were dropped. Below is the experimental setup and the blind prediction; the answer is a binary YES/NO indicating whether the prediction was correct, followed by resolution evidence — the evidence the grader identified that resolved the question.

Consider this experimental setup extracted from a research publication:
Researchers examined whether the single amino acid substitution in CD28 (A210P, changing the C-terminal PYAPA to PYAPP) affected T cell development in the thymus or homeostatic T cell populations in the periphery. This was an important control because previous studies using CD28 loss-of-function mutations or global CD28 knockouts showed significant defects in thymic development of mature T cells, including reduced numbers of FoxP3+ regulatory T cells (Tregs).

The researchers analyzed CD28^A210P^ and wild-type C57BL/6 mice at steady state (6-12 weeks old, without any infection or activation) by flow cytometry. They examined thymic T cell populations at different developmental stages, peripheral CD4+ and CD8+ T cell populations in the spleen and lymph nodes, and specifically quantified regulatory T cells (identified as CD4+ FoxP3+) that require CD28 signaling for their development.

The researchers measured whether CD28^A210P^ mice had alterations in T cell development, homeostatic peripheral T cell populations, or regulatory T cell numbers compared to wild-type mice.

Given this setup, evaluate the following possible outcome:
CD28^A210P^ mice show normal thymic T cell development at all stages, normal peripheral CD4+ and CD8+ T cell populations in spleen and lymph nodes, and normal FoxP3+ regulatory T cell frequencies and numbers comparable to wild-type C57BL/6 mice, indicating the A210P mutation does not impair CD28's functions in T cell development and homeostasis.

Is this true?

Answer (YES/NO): YES